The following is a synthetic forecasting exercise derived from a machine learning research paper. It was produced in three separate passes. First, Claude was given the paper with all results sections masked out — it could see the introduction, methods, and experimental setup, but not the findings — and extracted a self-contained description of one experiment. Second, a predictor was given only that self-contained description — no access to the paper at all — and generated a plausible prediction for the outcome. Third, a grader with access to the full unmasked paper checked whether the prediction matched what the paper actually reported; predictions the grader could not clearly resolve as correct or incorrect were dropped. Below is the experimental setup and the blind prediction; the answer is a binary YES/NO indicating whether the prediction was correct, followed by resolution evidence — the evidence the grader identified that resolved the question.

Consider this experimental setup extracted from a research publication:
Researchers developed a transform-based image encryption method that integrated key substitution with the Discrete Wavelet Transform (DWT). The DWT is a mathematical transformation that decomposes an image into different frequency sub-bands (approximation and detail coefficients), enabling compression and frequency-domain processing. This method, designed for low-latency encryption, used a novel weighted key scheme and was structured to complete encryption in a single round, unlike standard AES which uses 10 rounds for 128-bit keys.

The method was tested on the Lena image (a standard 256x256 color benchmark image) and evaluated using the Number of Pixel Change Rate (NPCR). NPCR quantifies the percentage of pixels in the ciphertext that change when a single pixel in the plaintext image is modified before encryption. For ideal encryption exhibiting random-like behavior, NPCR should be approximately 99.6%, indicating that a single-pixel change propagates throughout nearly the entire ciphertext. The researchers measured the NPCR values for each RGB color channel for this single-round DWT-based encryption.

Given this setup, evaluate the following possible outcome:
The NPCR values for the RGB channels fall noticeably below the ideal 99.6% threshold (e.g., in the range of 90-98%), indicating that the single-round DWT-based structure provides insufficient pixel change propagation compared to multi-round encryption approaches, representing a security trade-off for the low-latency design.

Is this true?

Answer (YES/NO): NO